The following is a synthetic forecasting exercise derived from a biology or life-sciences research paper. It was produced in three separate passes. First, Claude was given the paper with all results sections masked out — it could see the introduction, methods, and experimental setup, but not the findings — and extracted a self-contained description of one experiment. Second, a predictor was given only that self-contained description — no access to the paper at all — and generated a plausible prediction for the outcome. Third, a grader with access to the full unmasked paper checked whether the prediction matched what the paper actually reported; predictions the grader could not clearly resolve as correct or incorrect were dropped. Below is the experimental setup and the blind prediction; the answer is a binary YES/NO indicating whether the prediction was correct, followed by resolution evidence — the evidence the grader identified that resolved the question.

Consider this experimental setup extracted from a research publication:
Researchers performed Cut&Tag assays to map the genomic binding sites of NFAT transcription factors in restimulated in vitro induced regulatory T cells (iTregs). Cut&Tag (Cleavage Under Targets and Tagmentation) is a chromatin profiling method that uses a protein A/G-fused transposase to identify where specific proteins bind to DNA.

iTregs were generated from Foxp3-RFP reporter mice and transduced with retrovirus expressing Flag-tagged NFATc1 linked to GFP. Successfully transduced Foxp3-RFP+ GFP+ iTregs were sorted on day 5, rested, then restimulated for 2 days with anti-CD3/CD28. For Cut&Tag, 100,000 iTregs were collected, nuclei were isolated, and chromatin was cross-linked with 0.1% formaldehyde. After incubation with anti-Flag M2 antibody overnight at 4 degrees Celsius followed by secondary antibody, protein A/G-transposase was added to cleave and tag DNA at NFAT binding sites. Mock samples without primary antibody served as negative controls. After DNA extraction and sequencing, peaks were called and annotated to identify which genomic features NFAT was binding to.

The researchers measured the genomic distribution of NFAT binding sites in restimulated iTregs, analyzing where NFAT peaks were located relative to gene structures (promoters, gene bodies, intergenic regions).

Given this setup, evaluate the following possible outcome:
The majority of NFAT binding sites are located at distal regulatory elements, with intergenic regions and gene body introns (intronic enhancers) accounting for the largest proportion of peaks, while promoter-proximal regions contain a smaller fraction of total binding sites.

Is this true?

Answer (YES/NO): NO